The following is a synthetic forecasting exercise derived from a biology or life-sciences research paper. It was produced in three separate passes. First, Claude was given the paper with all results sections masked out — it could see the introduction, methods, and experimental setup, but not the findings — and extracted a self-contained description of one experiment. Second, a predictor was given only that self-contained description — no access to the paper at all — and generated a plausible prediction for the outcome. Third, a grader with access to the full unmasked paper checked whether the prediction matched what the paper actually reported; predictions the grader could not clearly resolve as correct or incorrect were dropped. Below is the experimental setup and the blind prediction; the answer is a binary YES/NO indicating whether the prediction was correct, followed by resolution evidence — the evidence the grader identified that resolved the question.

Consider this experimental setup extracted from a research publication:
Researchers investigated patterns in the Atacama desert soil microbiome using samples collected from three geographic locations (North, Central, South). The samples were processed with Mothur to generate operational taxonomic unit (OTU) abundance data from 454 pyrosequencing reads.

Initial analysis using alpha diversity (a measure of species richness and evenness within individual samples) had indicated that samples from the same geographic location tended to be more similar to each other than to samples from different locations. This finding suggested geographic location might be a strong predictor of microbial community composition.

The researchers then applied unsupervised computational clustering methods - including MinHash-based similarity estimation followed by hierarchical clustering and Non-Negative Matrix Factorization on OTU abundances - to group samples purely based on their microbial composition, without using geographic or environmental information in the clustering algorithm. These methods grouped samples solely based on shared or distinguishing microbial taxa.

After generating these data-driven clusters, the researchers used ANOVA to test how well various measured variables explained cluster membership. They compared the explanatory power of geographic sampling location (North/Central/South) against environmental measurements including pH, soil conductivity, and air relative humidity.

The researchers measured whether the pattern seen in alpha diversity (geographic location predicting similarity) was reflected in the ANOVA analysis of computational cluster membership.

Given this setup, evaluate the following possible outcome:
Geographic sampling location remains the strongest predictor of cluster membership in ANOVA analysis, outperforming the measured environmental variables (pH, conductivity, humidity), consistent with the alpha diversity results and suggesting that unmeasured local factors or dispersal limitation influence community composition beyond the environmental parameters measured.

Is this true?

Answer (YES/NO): NO